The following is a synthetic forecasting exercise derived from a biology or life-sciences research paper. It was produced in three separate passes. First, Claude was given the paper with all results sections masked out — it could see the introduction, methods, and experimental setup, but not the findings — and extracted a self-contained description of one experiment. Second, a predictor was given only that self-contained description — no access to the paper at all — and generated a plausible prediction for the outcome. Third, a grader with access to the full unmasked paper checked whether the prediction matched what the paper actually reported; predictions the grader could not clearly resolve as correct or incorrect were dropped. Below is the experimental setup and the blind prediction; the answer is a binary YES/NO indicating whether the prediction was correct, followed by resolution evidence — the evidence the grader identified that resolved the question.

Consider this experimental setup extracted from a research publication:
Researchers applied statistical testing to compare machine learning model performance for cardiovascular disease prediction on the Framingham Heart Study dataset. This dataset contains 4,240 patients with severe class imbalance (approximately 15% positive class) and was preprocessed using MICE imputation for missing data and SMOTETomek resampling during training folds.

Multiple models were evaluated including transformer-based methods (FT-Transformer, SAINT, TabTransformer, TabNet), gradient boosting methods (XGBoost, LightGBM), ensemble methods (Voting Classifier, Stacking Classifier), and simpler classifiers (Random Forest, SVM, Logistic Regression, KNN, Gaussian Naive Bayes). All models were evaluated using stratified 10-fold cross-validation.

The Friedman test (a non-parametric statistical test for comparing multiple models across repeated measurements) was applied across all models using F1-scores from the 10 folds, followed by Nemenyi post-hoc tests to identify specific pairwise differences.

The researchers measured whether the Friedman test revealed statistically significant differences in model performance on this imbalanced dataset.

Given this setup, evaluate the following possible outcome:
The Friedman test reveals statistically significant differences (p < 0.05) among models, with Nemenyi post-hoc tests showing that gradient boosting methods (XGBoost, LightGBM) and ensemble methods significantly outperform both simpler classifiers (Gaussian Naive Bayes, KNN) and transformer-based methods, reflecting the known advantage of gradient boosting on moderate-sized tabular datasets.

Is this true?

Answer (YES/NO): NO